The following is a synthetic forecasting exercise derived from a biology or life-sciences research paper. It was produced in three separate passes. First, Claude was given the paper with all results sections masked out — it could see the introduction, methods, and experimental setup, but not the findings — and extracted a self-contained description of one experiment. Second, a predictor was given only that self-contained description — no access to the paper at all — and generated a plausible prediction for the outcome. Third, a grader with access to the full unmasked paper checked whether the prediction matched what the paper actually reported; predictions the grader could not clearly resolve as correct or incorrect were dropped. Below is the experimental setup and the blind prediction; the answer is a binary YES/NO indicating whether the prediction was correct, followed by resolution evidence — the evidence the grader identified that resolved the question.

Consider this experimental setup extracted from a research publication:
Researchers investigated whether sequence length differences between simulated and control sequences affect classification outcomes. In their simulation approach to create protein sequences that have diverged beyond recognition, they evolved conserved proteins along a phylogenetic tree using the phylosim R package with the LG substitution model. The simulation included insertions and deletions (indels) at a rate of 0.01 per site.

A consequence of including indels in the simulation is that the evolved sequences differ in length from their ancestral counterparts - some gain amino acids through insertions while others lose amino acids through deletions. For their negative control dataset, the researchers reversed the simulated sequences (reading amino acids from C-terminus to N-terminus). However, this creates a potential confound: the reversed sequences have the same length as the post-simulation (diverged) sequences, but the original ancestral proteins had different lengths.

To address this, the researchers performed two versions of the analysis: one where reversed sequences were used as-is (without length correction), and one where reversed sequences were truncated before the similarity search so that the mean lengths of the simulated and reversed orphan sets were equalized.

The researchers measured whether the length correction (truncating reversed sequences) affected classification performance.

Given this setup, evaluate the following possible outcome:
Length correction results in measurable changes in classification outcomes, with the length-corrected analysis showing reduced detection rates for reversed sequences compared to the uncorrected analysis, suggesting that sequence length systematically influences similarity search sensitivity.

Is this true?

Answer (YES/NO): NO